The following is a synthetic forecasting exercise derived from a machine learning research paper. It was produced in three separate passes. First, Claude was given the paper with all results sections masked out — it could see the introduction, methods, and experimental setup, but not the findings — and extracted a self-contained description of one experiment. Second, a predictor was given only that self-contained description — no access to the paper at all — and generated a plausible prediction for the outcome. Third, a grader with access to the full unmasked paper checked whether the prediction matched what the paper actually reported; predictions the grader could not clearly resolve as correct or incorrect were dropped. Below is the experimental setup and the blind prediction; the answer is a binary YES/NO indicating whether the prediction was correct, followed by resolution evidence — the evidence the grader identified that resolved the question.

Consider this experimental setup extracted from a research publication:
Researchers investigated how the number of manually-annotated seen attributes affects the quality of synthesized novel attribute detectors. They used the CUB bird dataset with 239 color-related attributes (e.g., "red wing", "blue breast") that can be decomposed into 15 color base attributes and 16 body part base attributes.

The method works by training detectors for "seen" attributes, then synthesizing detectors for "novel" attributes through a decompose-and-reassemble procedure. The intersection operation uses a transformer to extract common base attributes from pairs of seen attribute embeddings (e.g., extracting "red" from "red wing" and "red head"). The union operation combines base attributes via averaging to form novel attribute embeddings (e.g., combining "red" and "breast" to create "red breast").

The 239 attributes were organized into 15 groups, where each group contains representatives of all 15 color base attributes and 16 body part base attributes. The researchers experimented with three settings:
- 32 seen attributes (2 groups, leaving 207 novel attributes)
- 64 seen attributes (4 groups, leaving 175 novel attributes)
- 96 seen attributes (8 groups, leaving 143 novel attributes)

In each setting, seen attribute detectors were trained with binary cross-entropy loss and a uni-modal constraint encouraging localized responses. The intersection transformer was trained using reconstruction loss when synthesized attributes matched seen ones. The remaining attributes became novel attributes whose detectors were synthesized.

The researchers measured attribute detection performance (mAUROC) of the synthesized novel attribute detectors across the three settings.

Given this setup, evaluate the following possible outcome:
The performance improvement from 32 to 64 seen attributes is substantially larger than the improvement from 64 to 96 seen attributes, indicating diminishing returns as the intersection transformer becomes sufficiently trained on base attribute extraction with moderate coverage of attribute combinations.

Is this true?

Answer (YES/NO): NO